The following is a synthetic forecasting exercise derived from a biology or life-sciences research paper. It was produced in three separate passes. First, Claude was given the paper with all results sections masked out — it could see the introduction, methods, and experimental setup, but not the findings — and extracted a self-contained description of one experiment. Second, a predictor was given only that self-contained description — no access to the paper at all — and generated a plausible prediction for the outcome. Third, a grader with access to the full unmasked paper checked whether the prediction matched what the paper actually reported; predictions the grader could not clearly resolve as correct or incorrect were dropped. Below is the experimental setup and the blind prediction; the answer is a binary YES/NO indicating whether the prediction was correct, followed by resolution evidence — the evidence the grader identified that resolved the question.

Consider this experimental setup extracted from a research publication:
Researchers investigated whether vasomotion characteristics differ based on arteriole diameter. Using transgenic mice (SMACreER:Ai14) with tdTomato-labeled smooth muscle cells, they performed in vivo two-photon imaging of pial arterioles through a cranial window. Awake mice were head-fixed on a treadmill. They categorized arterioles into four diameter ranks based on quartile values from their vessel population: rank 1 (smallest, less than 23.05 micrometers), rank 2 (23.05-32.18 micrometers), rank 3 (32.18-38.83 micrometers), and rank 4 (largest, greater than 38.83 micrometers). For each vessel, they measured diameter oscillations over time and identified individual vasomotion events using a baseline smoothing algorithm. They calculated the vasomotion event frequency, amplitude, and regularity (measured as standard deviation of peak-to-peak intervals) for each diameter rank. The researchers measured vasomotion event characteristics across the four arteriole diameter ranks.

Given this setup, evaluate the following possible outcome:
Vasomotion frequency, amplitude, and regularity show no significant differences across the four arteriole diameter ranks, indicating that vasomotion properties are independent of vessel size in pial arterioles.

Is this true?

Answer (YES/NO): NO